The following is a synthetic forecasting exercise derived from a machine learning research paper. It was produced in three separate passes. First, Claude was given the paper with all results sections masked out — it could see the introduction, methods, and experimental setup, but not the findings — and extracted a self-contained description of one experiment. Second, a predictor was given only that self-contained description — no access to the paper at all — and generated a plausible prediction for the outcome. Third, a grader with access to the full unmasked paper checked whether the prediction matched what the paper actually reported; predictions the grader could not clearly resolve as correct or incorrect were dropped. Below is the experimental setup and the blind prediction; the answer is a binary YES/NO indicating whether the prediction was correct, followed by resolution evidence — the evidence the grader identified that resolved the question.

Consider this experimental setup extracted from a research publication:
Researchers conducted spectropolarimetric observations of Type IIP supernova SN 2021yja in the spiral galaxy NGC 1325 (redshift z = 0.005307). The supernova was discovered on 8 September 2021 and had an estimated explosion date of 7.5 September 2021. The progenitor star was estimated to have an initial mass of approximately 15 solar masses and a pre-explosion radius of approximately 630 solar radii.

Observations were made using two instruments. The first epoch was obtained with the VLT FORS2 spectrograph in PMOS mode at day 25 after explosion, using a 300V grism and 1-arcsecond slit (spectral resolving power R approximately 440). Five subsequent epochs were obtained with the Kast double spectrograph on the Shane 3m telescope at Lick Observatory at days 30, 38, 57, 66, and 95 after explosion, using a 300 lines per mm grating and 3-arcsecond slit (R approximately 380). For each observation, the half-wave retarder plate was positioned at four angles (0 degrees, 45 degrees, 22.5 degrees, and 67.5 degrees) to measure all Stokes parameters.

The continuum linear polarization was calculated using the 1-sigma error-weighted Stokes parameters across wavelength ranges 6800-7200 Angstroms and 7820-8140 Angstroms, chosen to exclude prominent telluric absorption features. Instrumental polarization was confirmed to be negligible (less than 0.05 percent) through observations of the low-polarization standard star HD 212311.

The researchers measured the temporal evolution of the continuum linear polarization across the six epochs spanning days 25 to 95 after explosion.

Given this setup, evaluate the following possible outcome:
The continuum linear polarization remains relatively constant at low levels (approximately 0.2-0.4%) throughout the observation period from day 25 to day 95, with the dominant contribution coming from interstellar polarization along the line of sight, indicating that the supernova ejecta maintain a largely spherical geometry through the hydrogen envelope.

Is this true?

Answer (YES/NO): NO